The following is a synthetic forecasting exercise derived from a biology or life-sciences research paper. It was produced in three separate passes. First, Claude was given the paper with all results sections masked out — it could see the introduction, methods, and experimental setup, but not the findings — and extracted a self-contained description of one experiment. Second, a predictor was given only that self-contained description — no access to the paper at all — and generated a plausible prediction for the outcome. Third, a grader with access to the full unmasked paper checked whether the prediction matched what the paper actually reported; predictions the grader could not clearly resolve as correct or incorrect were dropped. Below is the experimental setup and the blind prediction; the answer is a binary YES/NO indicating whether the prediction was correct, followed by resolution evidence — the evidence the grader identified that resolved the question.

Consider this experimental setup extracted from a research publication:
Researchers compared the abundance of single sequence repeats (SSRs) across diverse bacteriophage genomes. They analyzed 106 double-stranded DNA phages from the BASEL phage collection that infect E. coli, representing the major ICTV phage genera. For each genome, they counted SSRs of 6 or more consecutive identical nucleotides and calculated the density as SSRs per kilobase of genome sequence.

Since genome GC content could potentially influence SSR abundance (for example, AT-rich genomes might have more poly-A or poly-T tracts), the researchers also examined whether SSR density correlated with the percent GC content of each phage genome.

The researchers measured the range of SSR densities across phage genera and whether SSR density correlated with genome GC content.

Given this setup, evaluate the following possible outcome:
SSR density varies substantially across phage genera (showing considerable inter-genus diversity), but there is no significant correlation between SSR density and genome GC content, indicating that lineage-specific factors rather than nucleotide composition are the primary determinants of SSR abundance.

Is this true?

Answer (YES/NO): YES